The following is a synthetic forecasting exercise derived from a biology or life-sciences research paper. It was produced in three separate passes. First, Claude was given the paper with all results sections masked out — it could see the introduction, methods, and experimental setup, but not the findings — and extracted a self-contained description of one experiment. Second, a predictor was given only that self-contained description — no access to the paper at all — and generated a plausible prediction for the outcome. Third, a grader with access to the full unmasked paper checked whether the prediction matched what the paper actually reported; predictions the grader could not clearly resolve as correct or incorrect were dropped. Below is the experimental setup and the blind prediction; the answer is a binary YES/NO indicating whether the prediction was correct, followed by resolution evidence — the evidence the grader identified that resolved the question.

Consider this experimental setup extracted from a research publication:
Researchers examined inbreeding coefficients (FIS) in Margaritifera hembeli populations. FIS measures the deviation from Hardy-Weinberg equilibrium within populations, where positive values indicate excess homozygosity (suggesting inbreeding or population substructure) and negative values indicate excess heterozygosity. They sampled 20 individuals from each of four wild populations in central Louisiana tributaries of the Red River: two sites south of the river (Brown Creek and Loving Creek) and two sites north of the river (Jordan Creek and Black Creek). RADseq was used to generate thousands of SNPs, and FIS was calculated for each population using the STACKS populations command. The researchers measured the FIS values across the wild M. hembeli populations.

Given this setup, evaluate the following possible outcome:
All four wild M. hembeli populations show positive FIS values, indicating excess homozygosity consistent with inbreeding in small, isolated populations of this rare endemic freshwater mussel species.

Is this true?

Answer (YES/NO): YES